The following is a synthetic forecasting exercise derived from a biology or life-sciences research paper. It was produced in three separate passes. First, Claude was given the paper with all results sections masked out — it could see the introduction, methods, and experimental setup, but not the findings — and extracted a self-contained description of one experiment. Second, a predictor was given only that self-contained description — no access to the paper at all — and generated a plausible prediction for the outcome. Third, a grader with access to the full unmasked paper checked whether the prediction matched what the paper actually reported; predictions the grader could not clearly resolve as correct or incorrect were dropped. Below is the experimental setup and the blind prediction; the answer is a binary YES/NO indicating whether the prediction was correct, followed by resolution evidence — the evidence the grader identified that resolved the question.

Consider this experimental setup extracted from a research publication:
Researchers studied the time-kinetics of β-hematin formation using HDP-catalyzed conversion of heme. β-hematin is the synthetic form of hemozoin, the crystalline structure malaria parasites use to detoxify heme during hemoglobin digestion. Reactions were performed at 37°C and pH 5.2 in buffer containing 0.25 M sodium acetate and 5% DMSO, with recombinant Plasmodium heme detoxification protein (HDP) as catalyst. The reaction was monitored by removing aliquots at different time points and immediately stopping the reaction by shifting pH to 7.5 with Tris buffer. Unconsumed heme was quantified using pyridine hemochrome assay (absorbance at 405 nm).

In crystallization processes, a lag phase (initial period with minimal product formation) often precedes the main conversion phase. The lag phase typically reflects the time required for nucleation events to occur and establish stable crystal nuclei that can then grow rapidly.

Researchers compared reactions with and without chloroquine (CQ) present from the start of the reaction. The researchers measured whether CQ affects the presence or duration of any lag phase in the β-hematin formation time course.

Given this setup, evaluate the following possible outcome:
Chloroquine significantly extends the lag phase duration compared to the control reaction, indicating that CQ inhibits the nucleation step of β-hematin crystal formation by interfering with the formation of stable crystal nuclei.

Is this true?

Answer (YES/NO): YES